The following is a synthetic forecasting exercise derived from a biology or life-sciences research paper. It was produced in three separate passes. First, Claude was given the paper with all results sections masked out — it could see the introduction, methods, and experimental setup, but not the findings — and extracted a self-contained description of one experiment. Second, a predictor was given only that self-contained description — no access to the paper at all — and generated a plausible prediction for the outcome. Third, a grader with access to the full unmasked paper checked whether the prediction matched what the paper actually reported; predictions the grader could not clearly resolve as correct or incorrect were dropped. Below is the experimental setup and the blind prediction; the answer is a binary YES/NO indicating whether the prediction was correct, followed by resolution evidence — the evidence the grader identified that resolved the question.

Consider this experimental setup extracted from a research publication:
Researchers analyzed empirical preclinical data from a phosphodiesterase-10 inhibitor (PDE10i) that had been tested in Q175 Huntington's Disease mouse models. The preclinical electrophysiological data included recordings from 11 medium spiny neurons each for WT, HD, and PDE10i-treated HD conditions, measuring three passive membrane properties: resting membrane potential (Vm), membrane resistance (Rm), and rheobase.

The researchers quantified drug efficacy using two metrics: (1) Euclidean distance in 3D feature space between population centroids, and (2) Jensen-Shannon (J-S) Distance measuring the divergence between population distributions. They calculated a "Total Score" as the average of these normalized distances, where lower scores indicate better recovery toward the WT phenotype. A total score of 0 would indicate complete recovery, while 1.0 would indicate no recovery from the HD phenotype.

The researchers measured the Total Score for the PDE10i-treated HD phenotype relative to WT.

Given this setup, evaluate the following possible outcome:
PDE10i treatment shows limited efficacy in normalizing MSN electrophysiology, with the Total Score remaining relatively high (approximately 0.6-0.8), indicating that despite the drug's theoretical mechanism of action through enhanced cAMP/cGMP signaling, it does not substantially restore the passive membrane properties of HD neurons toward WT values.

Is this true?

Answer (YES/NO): YES